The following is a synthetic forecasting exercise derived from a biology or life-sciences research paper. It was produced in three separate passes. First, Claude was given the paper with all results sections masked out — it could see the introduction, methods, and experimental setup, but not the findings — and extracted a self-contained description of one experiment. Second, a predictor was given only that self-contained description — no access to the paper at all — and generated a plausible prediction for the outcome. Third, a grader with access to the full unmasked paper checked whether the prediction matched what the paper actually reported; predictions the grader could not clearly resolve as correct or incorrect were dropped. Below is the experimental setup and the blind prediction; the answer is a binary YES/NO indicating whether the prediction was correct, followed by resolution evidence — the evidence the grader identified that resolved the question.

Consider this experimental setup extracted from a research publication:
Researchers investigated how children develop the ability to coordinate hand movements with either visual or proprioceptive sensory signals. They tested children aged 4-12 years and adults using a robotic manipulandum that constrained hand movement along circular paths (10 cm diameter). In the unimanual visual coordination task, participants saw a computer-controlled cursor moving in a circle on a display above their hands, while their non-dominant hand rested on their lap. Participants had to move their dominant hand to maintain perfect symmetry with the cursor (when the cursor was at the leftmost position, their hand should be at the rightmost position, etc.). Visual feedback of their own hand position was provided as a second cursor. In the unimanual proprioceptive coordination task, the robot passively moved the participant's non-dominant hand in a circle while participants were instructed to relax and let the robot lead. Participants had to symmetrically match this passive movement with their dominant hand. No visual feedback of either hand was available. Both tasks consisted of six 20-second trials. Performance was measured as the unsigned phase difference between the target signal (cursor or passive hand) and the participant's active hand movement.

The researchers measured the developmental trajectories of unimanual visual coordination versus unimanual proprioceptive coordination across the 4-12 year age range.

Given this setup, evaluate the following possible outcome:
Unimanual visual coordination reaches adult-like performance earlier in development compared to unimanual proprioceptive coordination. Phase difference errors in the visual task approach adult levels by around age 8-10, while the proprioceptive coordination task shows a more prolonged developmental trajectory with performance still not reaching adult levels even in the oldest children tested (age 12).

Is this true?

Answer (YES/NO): NO